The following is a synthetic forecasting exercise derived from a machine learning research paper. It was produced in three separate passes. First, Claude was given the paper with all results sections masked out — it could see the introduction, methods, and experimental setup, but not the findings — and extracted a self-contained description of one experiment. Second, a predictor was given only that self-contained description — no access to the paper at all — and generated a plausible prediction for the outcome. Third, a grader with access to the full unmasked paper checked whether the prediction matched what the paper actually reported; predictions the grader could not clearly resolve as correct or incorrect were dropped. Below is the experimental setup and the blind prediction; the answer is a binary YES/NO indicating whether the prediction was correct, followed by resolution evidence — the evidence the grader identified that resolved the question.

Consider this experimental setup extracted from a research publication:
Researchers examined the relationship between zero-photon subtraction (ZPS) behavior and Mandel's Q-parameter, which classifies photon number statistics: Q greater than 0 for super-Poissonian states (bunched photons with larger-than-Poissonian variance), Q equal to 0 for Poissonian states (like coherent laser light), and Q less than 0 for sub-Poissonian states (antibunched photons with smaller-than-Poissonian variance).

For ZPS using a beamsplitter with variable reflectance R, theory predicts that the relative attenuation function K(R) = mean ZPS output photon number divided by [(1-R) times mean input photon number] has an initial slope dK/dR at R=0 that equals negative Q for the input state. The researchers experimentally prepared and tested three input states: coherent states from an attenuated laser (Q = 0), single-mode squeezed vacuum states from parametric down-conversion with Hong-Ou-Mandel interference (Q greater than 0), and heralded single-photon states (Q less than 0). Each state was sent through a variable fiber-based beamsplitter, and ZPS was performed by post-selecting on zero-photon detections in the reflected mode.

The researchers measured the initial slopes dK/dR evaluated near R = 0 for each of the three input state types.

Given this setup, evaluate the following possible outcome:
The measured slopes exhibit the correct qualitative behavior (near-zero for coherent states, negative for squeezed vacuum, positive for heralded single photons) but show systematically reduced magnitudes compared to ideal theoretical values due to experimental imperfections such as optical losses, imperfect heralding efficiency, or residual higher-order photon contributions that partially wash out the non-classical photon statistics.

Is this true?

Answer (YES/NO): YES